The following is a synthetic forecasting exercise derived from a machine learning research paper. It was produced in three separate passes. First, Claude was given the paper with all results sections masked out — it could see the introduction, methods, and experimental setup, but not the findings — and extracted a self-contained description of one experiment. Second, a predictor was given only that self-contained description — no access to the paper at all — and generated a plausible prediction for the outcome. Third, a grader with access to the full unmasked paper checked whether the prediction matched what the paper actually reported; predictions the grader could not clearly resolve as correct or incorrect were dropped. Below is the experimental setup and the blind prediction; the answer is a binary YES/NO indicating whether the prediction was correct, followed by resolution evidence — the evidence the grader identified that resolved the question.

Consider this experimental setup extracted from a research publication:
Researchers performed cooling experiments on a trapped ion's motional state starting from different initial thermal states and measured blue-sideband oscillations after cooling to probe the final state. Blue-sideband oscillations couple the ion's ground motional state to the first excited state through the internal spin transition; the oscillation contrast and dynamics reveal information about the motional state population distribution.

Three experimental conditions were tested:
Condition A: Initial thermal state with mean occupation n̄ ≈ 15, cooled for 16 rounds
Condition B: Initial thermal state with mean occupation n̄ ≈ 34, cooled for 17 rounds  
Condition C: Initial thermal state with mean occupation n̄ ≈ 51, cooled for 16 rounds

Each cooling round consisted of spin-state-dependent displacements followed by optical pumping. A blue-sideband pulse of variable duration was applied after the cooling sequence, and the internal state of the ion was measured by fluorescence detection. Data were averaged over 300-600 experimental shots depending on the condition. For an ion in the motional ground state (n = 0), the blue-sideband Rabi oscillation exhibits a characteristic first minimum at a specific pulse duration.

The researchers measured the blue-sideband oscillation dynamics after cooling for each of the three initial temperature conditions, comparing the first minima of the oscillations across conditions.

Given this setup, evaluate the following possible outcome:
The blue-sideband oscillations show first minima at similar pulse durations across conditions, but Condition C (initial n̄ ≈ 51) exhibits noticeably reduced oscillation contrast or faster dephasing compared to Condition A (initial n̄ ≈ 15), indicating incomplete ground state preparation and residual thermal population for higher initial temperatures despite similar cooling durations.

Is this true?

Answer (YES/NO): YES